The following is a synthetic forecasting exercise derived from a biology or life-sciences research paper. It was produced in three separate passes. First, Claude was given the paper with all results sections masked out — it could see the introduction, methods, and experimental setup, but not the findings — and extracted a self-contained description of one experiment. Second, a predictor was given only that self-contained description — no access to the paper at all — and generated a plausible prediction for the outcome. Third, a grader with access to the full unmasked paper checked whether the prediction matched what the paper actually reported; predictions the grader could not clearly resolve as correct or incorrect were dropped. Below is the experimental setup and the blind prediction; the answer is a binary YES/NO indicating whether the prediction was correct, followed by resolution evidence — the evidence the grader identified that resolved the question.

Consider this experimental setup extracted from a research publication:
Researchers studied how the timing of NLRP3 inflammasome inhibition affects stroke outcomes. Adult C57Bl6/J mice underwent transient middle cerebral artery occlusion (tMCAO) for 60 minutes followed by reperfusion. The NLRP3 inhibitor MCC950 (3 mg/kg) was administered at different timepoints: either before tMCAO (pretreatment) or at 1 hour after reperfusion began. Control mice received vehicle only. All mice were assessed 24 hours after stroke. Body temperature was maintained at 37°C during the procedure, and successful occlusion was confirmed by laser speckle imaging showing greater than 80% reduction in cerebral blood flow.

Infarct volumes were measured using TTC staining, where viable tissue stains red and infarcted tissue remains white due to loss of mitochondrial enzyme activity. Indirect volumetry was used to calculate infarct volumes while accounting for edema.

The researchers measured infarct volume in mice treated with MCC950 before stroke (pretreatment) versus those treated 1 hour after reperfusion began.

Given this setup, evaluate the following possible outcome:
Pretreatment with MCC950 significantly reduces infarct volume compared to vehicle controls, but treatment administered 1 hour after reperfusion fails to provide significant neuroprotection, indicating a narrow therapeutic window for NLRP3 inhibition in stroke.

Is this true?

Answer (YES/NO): NO